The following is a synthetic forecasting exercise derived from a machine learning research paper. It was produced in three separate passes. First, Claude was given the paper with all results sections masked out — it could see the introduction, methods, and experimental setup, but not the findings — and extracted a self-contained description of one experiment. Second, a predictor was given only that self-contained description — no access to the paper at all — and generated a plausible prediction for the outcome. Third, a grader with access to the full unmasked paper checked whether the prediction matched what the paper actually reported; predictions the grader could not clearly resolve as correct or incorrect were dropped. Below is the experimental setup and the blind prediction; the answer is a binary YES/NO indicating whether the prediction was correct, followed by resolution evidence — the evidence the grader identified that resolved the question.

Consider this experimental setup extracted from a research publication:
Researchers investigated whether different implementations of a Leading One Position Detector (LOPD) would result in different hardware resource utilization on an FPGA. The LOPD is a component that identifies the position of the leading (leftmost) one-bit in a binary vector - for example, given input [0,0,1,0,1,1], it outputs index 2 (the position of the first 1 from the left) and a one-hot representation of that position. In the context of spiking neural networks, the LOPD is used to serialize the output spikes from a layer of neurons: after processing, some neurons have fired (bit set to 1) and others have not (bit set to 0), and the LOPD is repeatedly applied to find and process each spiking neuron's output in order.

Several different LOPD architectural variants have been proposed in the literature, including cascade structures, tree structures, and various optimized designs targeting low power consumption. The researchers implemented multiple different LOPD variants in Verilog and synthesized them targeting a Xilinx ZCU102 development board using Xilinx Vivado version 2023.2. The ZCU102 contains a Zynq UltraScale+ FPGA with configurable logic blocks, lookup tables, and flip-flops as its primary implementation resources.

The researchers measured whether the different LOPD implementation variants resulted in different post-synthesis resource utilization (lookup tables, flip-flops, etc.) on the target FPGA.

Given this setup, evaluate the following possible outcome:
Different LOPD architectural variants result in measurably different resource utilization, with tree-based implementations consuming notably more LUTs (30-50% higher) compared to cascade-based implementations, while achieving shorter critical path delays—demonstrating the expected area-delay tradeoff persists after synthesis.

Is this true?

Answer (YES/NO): NO